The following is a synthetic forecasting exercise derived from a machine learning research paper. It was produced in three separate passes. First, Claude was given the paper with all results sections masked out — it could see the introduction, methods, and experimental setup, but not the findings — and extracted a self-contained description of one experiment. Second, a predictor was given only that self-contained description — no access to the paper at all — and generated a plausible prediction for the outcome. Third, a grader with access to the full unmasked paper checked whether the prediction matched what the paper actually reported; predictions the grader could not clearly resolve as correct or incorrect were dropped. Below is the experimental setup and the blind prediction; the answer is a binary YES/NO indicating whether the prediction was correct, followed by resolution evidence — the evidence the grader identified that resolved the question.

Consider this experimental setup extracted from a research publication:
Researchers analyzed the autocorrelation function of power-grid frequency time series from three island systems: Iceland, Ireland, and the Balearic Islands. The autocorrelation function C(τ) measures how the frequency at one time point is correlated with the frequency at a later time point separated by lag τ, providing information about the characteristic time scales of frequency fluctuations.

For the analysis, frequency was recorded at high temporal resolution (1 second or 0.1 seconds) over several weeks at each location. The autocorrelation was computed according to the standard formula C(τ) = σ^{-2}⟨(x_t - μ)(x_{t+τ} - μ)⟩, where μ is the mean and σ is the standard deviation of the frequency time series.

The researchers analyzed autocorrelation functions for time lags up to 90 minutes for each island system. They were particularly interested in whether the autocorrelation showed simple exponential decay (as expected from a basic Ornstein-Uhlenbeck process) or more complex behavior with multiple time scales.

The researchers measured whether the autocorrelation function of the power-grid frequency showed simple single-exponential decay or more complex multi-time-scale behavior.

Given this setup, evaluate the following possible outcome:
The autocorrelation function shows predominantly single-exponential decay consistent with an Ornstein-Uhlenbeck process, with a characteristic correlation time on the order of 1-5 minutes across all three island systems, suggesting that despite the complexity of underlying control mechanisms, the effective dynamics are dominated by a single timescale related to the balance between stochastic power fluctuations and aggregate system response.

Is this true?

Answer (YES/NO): NO